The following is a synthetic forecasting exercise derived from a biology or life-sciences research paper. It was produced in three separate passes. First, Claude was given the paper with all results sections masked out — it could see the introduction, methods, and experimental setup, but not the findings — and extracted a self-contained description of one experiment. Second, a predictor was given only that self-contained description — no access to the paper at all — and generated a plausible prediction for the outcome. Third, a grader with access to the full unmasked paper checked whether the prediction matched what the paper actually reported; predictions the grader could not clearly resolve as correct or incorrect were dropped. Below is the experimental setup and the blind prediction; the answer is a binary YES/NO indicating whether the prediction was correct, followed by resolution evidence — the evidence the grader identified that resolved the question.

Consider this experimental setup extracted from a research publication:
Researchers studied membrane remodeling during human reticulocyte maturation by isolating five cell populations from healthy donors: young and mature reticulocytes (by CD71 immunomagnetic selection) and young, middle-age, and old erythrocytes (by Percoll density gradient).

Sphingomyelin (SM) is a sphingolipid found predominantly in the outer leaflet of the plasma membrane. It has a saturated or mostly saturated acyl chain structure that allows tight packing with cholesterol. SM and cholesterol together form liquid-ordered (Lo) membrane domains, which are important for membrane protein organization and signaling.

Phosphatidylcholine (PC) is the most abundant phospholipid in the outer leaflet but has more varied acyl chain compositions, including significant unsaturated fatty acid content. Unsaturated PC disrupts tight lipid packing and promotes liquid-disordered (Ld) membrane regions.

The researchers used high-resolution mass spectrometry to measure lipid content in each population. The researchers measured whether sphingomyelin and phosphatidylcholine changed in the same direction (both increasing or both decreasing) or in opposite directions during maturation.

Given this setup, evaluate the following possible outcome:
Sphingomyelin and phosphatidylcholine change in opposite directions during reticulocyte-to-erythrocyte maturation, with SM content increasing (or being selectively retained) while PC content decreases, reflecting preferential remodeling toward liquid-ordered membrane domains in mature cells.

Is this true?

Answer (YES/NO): YES